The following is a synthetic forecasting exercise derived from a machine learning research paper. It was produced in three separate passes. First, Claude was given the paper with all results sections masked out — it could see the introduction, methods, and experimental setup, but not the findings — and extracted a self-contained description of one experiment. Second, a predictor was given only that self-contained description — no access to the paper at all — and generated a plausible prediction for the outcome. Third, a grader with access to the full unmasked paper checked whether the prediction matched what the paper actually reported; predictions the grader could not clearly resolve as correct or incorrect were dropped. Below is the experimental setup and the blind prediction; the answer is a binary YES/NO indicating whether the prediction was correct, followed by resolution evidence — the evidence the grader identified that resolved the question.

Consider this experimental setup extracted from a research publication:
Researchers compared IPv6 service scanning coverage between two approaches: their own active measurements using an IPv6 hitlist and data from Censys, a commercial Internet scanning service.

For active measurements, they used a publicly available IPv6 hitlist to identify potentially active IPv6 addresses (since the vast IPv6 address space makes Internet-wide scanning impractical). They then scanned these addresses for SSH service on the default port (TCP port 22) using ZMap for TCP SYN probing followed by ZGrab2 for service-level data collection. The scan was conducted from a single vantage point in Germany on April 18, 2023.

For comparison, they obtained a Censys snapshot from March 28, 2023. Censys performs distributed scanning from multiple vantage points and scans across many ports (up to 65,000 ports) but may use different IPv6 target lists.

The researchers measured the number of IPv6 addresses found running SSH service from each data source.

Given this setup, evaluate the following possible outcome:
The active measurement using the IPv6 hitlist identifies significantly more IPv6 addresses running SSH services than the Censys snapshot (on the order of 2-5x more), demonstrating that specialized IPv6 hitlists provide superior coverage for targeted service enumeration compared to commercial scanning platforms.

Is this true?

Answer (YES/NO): NO